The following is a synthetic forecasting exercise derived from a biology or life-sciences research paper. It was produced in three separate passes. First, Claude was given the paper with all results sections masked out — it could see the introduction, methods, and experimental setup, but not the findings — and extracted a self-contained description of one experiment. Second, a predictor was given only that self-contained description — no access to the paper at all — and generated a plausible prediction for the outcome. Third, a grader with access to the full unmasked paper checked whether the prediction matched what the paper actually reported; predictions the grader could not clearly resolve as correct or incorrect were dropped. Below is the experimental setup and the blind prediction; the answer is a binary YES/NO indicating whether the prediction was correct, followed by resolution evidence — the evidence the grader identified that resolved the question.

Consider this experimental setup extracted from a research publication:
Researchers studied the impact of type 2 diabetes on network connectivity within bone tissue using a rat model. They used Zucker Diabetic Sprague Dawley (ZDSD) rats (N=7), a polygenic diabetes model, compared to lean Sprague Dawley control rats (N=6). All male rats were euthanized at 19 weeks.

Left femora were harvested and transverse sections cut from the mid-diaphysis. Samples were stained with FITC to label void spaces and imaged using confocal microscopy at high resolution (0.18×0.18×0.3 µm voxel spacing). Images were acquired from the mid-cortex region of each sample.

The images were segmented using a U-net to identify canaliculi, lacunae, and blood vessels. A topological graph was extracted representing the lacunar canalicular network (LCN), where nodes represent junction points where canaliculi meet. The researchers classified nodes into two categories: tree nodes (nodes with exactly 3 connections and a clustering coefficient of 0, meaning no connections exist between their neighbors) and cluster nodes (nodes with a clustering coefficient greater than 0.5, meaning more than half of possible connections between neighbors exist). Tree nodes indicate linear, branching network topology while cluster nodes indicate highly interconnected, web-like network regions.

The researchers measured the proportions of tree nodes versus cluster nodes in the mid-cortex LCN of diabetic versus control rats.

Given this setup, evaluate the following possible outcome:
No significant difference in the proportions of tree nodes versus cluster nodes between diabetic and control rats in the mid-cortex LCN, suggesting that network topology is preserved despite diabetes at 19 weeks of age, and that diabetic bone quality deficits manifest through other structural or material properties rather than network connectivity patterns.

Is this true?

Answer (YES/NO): NO